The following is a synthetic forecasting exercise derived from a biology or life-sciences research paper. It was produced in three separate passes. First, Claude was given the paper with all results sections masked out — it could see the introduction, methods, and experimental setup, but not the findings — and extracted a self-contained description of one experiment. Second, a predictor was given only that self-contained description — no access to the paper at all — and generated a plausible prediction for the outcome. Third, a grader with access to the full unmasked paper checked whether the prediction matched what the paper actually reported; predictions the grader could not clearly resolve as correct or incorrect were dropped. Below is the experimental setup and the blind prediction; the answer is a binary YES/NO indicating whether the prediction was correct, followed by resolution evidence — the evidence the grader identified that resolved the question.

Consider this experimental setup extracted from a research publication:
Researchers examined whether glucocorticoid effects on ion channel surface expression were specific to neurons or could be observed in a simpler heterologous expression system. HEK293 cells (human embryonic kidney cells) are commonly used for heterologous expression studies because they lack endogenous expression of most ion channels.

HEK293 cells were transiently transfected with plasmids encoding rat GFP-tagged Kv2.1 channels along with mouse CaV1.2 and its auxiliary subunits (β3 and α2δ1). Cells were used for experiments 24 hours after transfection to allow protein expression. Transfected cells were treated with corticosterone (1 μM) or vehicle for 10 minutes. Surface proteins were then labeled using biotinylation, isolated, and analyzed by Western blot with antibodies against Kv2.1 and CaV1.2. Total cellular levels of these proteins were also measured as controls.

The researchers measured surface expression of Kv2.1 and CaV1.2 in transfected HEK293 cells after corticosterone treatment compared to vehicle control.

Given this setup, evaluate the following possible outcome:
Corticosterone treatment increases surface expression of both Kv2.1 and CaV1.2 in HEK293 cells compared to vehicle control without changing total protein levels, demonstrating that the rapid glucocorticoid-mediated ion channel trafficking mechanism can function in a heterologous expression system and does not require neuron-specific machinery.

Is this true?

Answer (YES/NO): NO